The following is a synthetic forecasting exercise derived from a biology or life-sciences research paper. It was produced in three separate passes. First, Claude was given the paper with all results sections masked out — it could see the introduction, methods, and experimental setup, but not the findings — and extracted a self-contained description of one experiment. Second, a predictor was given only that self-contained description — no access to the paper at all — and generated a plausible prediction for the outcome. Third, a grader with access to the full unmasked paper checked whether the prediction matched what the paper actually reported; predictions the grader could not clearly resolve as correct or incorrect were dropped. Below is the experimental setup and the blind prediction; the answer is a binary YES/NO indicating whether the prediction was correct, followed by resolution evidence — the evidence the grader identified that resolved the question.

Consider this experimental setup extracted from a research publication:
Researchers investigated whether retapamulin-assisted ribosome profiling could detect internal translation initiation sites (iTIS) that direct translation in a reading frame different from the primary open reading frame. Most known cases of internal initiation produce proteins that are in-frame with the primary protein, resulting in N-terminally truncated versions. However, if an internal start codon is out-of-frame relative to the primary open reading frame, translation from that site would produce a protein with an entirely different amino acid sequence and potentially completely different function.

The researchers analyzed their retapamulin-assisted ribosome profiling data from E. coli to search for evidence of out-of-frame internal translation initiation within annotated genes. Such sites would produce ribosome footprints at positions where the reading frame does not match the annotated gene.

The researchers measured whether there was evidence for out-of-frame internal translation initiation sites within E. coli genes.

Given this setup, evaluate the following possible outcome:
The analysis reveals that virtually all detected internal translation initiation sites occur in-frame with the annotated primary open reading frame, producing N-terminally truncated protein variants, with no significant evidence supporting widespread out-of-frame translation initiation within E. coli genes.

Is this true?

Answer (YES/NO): NO